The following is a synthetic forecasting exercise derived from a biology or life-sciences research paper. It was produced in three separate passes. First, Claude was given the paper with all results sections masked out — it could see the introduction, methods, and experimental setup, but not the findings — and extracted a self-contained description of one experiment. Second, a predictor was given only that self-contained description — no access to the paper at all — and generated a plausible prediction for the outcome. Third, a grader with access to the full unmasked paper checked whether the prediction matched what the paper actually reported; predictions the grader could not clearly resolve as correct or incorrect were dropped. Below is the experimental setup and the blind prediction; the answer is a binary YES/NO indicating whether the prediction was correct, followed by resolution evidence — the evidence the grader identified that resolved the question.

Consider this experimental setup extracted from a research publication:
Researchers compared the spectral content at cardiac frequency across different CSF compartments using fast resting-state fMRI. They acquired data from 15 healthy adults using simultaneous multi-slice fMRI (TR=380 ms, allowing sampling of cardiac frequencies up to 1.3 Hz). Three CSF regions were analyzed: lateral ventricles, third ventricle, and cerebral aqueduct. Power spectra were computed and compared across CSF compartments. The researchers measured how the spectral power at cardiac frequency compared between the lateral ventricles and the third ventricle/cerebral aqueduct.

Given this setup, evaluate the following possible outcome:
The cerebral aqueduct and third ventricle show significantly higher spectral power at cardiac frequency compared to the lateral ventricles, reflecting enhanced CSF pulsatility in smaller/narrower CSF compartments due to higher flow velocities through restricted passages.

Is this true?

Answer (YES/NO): YES